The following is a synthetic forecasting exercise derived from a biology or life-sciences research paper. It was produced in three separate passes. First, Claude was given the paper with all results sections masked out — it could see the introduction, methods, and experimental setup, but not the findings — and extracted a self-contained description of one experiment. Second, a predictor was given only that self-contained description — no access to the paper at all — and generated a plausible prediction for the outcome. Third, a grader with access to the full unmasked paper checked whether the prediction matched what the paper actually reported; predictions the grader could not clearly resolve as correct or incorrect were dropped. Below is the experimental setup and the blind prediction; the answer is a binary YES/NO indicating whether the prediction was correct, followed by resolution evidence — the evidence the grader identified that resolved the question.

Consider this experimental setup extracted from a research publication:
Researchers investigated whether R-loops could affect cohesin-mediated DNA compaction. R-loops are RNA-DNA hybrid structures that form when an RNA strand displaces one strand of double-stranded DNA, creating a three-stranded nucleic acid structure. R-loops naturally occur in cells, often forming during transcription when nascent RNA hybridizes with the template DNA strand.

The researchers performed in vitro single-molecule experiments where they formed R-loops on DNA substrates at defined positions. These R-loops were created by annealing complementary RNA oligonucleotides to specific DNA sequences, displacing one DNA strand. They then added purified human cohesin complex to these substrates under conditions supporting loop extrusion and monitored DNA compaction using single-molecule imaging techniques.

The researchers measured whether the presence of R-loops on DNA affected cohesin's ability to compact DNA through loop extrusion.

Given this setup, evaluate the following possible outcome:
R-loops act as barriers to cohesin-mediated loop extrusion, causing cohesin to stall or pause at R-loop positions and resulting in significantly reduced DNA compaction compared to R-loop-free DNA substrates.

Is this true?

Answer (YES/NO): YES